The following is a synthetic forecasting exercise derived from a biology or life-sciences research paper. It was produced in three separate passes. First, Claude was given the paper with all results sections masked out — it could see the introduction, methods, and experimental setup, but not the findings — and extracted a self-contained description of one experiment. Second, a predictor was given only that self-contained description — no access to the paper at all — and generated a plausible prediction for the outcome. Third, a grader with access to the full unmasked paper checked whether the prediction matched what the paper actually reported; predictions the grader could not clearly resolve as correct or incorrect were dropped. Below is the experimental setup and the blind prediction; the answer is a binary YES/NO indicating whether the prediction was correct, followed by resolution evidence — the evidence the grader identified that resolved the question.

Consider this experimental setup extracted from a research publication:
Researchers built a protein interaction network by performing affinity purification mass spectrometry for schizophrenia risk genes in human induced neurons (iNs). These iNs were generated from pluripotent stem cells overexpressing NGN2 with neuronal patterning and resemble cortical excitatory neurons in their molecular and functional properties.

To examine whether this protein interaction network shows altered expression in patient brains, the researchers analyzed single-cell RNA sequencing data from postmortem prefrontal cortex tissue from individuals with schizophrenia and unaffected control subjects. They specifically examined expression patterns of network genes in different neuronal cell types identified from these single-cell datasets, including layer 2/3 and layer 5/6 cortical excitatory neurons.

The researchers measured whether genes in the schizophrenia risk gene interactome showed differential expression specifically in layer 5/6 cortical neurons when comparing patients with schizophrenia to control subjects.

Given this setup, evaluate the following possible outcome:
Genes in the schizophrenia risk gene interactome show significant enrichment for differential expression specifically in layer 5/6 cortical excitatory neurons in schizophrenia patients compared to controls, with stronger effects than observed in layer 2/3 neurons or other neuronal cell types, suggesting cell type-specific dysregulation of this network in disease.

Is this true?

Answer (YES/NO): YES